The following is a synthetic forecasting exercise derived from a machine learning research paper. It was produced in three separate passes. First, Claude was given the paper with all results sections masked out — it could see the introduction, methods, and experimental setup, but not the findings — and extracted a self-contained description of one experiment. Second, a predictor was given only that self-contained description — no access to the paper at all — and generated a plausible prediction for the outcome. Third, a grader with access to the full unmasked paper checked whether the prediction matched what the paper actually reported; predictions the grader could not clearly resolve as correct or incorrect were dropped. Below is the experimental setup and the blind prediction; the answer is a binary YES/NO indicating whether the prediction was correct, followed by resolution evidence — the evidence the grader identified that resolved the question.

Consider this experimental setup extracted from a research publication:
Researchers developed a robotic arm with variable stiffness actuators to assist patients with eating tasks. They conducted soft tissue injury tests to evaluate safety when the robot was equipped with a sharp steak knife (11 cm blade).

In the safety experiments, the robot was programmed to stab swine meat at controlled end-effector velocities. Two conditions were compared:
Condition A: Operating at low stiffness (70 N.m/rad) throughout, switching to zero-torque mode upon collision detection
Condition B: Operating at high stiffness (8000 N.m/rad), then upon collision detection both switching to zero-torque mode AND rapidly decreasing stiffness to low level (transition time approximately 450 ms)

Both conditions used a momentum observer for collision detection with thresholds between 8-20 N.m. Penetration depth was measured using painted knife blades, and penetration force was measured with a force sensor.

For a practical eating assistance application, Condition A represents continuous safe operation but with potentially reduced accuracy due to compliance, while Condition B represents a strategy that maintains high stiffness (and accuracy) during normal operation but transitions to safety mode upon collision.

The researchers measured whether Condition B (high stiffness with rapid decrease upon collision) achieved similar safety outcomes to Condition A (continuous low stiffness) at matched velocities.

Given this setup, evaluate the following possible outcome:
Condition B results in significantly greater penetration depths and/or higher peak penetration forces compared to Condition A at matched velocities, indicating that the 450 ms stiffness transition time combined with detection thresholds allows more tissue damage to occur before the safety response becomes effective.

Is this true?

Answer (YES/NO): YES